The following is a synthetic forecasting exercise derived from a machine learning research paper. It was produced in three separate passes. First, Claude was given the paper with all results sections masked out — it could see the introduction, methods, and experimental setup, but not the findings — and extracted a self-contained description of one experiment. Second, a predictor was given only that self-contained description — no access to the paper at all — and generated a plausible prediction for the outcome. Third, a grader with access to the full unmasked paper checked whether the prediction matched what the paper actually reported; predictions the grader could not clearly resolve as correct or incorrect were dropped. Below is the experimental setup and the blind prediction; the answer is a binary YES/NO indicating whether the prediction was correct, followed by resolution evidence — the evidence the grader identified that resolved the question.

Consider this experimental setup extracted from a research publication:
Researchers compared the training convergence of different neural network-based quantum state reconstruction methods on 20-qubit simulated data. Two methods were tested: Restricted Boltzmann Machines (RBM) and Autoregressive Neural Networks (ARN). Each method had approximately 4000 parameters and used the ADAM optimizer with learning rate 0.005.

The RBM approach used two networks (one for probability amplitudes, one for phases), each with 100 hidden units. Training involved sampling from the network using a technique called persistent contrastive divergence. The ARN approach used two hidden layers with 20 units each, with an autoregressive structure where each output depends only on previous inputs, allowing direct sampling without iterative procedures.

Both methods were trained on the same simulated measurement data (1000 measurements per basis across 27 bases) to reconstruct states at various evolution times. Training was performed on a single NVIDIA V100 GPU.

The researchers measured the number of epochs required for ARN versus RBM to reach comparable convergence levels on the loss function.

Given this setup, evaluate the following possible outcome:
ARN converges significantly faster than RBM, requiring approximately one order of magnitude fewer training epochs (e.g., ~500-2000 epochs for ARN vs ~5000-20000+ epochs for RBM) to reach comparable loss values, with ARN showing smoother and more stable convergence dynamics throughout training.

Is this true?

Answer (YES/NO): NO